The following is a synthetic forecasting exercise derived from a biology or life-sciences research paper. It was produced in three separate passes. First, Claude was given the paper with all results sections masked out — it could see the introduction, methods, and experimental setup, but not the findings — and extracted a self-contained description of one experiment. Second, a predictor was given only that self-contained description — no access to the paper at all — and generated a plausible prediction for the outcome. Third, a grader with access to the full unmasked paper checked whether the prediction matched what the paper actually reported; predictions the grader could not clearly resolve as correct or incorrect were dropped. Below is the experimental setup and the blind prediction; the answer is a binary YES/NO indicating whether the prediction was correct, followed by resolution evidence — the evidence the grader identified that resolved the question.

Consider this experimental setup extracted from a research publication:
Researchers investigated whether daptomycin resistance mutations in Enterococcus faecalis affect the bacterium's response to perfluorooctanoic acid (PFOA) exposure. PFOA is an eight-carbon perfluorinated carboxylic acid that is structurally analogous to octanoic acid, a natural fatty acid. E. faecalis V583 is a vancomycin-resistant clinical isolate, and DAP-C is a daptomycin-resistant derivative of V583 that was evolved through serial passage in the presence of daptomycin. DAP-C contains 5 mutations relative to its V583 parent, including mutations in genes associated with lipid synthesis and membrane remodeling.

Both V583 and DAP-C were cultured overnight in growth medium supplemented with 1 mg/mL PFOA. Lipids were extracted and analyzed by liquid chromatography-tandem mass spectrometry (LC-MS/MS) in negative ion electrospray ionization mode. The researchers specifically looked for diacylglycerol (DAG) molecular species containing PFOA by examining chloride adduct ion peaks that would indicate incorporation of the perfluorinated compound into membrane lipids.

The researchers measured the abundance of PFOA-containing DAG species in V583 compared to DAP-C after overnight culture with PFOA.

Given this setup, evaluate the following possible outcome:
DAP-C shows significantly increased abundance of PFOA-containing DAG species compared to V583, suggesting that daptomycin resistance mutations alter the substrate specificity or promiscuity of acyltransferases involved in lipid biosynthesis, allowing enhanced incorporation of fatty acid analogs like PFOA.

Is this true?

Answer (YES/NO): YES